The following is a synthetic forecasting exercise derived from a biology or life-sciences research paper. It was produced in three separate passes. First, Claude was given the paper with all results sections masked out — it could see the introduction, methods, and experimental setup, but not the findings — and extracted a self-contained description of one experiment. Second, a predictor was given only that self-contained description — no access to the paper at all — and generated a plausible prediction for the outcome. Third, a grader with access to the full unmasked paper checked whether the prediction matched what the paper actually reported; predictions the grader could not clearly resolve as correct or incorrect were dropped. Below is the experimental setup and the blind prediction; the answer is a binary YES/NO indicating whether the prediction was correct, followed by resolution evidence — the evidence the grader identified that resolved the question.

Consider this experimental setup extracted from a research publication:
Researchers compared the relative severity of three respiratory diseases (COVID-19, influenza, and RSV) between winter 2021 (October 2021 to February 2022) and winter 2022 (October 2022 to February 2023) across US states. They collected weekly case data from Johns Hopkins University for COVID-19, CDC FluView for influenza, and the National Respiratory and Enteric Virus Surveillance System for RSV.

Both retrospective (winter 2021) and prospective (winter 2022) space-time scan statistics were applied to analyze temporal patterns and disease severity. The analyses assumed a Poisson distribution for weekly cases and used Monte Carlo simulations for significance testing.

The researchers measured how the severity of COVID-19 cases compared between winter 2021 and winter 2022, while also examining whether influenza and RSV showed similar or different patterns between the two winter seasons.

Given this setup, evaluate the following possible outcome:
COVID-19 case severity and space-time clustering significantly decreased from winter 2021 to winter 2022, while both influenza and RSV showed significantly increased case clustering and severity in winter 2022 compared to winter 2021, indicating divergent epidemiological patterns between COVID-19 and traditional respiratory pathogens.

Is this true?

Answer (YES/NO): YES